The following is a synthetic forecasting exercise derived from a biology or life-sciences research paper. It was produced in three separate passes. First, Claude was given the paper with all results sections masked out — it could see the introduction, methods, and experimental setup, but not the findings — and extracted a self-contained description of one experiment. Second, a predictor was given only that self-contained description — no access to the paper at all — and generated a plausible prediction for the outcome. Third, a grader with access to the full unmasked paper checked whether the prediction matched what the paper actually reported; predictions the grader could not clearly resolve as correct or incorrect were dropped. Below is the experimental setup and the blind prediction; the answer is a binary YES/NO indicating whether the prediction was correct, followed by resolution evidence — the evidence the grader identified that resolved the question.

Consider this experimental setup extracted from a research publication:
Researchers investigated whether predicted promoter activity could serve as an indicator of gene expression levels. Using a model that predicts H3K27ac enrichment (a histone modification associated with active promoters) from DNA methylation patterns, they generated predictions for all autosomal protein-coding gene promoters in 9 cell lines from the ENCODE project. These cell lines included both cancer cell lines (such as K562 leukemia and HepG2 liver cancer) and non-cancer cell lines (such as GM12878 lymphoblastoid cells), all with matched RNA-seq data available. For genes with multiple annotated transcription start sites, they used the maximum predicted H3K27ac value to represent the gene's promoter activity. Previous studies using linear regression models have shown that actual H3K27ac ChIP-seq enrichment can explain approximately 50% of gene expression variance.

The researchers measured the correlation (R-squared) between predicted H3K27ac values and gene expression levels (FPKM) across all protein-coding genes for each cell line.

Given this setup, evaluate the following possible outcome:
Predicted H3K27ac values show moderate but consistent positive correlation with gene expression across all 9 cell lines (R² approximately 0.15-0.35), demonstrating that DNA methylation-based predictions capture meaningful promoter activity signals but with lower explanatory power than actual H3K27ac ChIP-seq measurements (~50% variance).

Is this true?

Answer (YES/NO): NO